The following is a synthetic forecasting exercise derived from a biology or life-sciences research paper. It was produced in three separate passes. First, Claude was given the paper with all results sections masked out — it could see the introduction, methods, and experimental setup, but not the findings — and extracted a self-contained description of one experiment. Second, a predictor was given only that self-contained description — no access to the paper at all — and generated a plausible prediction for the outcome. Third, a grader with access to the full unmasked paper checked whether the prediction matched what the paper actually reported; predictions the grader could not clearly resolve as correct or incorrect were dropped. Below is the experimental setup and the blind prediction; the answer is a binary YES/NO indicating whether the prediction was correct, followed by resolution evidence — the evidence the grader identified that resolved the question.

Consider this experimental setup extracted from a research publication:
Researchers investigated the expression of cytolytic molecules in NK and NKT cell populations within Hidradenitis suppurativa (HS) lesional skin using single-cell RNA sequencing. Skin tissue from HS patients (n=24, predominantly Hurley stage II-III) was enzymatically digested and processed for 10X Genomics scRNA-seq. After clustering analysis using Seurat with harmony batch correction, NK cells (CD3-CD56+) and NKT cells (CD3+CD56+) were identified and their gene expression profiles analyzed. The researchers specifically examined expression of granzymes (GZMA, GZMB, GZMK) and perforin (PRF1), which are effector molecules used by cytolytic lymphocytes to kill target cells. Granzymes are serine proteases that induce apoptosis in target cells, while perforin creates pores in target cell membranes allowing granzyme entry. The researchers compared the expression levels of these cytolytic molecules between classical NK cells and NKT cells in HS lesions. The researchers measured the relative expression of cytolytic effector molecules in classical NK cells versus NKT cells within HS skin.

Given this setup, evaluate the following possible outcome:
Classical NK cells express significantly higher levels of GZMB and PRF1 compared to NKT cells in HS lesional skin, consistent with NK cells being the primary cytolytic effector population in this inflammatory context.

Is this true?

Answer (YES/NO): YES